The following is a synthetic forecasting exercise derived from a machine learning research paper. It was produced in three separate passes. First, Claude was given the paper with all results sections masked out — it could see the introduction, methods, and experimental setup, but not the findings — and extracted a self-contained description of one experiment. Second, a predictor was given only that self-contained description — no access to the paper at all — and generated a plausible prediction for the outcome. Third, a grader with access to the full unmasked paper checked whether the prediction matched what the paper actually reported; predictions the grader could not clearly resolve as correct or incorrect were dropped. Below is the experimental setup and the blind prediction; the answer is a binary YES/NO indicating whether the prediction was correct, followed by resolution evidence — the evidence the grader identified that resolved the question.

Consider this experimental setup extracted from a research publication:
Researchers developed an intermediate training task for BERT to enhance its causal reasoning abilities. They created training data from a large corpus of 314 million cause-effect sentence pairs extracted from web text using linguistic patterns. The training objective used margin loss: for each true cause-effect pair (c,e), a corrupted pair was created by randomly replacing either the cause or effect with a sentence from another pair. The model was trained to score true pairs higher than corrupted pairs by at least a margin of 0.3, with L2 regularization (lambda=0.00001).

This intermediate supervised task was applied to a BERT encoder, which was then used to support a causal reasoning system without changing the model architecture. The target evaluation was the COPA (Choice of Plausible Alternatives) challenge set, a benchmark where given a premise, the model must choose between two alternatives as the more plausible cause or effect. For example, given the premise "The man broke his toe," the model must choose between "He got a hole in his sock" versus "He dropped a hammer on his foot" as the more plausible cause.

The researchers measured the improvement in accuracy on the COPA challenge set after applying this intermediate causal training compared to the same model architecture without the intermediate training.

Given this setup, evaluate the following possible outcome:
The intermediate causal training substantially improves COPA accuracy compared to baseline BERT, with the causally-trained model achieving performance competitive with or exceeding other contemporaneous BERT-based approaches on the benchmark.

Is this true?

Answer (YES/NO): YES